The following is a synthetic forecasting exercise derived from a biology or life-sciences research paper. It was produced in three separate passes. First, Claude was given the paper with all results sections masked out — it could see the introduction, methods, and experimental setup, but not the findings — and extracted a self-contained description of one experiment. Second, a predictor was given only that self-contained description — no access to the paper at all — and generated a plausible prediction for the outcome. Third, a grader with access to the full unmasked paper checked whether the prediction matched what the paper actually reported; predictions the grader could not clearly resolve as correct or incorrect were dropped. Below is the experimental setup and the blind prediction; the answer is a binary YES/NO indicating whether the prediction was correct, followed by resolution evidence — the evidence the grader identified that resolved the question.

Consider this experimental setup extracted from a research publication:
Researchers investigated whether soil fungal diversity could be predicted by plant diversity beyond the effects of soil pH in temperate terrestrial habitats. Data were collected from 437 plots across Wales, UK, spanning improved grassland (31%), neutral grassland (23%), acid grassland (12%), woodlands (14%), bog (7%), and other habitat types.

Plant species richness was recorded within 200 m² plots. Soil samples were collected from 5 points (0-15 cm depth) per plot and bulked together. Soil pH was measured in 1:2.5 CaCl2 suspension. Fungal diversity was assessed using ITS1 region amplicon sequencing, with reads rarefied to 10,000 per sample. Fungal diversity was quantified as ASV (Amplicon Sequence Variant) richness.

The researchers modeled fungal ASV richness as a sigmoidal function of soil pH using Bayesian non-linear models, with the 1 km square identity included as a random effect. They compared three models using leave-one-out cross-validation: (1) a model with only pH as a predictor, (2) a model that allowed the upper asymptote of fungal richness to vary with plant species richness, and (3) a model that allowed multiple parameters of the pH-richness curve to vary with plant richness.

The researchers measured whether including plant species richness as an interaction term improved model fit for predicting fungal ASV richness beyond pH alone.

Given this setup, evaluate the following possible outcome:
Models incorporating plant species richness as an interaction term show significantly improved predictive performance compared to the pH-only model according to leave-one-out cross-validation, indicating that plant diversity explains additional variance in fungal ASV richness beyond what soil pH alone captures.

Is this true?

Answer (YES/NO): NO